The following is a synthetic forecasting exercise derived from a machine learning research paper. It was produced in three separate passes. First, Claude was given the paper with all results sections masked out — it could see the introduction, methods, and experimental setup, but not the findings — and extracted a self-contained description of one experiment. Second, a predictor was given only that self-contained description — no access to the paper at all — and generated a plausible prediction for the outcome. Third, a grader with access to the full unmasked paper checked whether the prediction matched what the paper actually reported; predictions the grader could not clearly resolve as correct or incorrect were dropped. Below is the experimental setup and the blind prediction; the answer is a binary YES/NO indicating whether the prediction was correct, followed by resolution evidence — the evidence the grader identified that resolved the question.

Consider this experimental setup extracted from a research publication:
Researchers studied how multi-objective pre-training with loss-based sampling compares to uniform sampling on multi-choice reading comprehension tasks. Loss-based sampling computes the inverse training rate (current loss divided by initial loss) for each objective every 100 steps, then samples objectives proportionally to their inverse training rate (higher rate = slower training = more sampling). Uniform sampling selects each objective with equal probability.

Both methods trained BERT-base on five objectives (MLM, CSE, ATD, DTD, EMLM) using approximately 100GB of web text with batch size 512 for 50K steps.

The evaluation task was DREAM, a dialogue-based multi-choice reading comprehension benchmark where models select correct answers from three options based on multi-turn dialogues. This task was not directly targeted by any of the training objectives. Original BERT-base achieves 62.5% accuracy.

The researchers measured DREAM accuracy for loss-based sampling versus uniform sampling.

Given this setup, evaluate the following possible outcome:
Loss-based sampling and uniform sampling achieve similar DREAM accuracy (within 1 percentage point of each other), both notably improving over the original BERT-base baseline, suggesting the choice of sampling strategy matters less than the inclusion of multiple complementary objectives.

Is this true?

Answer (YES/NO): NO